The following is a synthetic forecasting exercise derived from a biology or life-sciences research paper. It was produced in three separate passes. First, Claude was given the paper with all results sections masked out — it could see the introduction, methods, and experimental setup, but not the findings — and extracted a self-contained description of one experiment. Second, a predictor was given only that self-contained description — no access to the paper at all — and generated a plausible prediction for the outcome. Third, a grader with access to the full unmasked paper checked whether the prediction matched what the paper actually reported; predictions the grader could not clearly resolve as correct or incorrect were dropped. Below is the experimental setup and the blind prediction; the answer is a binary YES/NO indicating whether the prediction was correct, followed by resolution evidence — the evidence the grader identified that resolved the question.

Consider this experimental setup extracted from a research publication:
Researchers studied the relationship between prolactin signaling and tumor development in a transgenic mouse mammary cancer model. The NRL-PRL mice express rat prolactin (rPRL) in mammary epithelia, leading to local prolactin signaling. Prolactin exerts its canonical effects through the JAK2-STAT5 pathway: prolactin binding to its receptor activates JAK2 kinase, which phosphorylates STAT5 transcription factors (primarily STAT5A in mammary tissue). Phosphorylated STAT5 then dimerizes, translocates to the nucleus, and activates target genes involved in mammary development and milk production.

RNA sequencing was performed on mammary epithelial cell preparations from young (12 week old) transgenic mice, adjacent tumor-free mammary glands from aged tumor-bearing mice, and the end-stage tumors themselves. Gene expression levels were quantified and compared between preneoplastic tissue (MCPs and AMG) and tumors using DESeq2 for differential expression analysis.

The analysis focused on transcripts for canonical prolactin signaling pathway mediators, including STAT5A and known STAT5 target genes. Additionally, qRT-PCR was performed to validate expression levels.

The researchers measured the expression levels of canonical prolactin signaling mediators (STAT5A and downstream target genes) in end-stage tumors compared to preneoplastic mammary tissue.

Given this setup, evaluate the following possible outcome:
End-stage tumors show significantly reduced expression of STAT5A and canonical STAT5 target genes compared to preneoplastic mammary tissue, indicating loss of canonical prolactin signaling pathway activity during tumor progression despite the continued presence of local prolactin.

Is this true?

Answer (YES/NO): YES